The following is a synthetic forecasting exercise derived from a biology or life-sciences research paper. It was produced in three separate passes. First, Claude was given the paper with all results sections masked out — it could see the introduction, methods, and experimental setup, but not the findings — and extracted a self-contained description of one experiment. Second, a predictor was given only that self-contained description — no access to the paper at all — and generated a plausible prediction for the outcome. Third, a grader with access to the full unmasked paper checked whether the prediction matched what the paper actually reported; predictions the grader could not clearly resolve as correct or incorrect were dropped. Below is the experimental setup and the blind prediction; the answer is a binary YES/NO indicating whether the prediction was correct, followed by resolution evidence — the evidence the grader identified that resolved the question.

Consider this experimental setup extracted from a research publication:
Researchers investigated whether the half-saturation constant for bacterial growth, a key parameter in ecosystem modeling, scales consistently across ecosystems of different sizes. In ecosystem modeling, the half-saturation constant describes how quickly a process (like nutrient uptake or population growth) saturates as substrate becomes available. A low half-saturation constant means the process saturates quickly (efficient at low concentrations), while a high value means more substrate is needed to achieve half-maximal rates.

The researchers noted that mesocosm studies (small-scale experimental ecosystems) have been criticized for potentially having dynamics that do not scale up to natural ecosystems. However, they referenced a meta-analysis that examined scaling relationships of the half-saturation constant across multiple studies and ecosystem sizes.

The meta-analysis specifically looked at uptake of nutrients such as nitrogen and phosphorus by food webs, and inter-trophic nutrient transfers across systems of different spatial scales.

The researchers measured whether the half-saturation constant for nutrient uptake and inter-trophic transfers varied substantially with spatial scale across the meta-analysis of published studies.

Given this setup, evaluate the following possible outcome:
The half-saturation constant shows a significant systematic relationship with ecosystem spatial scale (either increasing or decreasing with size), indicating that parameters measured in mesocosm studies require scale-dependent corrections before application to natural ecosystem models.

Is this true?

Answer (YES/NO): NO